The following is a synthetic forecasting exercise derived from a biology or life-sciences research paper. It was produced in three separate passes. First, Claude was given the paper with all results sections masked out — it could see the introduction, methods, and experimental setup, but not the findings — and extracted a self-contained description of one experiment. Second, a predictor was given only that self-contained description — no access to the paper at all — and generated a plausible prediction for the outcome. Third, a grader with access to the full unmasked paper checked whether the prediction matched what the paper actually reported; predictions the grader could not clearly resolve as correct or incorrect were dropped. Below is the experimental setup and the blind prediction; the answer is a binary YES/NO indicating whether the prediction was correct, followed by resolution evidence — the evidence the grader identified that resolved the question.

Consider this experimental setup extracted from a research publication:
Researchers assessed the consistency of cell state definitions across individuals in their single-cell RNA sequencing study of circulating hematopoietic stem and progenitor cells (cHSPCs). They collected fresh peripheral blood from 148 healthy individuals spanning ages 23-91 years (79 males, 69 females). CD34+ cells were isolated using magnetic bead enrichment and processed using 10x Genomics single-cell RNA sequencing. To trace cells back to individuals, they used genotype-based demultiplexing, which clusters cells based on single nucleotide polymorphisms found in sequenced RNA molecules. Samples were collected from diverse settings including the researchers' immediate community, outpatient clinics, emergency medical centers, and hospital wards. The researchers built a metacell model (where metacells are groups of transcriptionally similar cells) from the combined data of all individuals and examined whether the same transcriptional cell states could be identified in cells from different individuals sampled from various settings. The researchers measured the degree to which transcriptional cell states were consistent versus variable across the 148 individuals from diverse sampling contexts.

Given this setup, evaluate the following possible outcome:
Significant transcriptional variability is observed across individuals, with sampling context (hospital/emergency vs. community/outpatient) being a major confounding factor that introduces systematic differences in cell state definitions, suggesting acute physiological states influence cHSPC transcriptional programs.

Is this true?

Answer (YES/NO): NO